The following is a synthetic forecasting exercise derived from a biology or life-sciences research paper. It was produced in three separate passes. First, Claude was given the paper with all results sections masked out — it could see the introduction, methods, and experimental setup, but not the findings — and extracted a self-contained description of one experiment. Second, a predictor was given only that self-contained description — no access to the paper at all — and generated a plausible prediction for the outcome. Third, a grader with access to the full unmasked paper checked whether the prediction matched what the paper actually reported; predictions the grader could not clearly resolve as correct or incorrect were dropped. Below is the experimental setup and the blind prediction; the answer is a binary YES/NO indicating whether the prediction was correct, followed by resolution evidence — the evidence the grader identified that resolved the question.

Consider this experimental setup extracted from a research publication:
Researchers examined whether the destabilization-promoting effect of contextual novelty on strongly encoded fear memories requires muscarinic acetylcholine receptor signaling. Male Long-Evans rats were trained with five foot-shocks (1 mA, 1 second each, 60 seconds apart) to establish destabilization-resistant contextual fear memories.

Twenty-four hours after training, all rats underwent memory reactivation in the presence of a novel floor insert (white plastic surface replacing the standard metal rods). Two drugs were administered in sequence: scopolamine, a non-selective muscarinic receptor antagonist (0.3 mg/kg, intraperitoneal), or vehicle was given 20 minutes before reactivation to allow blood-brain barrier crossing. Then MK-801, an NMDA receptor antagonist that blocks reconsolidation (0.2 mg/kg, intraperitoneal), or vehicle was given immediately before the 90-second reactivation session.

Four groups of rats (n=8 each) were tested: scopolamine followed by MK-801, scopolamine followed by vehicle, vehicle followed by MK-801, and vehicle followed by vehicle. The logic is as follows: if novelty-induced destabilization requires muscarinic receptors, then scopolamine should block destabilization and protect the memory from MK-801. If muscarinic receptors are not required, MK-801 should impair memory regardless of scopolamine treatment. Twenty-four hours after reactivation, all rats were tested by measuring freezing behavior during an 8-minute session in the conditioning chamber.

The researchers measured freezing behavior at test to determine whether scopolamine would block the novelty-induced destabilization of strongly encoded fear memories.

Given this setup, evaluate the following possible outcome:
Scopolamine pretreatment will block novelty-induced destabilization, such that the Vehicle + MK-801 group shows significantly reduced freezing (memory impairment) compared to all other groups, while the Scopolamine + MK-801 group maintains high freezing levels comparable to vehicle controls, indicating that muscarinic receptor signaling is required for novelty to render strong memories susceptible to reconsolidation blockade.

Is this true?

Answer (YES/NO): YES